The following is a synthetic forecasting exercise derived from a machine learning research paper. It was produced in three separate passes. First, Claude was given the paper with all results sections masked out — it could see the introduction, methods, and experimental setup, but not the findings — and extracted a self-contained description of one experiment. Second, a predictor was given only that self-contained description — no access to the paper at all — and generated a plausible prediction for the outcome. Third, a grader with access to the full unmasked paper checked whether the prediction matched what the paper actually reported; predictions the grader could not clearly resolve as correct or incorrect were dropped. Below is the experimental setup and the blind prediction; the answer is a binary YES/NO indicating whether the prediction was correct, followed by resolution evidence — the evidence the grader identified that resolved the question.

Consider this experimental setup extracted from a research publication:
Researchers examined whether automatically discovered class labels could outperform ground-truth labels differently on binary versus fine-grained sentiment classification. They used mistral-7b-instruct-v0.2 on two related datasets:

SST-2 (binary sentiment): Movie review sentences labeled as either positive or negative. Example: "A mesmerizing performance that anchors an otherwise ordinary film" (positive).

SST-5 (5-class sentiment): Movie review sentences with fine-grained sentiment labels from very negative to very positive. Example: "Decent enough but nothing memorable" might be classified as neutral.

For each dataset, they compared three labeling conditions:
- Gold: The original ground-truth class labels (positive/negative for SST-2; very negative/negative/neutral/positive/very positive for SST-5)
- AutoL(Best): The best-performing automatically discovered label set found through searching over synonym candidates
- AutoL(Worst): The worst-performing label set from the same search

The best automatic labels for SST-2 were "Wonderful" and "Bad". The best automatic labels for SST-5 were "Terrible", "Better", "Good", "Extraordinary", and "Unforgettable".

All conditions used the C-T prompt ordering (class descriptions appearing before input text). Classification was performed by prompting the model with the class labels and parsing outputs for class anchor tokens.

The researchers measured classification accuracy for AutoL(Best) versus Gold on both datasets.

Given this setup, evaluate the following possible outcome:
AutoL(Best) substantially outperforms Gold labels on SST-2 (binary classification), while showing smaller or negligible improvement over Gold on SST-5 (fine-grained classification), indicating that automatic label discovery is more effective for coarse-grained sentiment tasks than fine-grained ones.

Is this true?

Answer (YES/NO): YES